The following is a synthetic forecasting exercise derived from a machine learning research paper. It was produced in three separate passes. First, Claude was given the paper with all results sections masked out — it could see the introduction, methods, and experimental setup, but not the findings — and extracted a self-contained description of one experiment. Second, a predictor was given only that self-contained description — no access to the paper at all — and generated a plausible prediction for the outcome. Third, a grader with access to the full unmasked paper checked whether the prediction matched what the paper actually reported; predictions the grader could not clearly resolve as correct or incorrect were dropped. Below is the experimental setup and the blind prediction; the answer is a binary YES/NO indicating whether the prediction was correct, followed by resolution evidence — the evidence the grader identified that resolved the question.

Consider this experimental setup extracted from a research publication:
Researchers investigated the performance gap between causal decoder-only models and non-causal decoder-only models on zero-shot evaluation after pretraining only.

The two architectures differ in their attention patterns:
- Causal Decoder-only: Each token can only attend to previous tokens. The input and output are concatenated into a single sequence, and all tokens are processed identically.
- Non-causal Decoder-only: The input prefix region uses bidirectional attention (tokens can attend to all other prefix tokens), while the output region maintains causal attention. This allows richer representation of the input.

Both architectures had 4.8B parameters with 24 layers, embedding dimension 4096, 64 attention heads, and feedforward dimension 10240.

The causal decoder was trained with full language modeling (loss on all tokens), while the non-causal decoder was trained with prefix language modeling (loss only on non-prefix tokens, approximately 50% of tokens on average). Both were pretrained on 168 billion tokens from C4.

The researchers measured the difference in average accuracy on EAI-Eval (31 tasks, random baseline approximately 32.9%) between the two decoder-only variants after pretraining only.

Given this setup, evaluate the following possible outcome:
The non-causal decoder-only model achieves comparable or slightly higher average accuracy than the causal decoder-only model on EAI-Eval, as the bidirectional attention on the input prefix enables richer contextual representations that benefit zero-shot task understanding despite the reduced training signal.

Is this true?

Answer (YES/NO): NO